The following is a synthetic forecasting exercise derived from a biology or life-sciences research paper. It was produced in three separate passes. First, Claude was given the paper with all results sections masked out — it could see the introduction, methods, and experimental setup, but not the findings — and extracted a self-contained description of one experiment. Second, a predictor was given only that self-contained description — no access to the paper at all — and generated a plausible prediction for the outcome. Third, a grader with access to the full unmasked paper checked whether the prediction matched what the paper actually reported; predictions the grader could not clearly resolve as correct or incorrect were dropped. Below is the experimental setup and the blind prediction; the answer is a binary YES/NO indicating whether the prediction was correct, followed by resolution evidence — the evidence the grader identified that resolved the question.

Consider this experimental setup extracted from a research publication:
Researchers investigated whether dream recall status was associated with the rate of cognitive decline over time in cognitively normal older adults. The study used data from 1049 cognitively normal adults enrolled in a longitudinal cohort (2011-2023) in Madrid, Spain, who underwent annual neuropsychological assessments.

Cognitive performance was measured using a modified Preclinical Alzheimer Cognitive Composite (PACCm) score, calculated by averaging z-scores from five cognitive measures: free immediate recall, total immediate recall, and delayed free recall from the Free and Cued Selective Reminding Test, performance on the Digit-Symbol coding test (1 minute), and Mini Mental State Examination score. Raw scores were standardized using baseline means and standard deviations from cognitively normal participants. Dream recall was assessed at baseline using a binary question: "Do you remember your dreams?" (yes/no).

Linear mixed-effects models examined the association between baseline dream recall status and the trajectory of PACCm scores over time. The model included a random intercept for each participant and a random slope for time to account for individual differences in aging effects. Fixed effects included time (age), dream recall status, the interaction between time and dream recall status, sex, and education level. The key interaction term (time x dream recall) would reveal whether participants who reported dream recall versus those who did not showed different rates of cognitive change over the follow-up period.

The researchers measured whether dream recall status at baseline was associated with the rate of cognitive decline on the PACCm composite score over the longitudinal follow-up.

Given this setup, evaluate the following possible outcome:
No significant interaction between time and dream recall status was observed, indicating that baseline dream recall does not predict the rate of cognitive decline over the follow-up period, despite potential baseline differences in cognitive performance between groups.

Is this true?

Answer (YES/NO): NO